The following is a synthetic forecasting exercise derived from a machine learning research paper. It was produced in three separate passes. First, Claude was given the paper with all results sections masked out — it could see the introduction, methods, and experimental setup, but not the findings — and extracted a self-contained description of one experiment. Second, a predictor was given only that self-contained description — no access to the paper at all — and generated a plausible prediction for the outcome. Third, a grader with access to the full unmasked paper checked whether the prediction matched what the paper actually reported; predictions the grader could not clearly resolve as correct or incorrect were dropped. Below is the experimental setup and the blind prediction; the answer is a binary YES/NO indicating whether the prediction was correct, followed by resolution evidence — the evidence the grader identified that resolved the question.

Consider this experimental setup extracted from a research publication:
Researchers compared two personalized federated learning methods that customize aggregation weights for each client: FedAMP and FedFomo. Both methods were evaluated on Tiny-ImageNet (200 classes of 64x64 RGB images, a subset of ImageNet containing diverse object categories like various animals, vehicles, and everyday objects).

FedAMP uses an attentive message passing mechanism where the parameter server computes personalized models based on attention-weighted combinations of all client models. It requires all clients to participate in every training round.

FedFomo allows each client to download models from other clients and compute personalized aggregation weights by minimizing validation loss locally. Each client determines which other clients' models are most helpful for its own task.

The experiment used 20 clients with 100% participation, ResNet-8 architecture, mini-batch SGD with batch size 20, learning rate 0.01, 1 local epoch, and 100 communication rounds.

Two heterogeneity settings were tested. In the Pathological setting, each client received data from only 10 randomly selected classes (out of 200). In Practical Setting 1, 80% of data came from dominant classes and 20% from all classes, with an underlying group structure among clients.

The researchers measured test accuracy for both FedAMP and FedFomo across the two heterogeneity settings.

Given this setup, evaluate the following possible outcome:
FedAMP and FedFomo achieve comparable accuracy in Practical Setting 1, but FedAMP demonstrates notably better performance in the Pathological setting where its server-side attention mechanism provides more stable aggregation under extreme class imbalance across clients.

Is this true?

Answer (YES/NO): NO